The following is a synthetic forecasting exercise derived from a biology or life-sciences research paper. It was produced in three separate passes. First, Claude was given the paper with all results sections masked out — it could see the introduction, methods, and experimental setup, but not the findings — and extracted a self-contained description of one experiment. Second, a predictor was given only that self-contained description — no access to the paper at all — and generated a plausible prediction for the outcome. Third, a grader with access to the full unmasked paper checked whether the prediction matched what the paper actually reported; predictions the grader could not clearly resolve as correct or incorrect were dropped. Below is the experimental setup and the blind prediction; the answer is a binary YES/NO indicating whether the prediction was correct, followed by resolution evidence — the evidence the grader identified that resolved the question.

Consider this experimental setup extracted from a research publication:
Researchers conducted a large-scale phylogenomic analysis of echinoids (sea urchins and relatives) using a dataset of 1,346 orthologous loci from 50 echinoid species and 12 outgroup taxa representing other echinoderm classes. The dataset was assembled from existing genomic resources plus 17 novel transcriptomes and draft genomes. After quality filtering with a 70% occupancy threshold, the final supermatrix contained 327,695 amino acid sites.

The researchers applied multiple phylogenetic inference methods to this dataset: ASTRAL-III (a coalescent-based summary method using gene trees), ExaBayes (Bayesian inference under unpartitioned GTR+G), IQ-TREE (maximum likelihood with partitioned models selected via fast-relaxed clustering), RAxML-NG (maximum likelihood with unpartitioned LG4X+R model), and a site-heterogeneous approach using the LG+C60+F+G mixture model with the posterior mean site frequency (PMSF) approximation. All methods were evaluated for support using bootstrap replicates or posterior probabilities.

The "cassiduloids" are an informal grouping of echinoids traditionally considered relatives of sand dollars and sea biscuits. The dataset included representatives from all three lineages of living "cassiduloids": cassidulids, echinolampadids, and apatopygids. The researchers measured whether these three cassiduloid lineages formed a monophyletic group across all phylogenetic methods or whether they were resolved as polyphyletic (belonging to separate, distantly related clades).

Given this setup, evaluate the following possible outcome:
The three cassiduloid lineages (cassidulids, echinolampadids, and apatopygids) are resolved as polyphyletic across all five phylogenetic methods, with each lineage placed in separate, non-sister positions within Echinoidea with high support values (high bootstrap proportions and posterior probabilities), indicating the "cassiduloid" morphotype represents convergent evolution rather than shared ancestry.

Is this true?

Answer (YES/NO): NO